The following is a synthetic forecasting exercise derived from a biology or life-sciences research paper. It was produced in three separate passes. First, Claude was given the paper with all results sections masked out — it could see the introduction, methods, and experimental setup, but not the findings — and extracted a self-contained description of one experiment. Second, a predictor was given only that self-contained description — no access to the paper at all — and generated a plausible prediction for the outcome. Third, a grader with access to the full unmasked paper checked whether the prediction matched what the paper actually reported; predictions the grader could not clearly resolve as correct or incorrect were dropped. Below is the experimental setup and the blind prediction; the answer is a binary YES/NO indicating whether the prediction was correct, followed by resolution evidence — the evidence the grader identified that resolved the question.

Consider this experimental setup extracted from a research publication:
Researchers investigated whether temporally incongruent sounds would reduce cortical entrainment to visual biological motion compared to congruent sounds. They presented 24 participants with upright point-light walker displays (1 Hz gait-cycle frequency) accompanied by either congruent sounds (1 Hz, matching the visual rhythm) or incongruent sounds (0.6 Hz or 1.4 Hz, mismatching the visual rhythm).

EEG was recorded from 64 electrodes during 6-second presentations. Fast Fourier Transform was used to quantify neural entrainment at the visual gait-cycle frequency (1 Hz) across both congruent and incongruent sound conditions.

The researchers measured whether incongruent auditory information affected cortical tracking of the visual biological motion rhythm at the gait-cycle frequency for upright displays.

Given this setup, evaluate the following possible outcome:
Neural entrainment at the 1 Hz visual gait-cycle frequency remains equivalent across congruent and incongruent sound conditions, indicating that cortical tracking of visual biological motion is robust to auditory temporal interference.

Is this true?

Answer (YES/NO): NO